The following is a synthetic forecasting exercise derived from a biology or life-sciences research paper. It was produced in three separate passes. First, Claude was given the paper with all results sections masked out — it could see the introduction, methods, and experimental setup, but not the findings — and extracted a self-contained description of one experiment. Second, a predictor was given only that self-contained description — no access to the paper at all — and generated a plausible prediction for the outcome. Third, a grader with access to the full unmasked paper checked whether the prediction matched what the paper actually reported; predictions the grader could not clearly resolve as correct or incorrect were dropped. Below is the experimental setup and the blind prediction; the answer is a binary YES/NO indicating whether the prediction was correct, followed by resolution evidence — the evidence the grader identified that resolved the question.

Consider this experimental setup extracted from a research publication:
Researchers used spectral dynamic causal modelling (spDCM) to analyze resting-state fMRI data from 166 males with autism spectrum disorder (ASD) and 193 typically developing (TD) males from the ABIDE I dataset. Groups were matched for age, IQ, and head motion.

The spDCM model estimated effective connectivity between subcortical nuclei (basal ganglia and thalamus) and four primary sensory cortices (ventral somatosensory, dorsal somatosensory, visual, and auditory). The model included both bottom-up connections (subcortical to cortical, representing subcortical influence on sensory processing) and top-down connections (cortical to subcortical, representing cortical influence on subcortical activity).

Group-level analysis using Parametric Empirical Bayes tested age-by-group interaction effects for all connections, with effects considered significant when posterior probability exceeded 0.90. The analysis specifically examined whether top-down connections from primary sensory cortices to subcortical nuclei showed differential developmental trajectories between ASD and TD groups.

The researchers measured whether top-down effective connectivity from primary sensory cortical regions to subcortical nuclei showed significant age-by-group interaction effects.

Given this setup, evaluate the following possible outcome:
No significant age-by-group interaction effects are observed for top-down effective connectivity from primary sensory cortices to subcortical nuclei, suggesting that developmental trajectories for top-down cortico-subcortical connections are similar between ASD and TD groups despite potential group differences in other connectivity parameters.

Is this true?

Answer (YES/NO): YES